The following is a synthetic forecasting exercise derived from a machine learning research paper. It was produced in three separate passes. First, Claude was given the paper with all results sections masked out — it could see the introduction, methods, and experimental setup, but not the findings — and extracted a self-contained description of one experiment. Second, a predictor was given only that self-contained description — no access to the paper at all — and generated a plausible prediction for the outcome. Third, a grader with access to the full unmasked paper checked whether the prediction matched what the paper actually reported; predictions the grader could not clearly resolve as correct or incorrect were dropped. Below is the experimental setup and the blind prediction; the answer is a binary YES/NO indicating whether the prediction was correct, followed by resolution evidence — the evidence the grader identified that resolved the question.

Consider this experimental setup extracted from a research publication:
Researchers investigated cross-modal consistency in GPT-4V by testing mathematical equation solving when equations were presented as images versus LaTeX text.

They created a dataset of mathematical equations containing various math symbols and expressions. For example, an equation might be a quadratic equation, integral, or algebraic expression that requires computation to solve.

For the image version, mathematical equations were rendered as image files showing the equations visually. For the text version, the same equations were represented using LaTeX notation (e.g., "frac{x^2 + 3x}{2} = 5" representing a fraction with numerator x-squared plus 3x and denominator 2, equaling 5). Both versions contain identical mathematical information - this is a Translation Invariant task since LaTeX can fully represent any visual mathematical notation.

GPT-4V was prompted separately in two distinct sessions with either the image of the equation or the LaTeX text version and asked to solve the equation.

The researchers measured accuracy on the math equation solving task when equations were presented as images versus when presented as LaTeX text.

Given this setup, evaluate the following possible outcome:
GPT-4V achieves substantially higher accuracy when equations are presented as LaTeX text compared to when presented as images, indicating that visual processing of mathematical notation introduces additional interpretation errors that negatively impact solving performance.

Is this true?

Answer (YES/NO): YES